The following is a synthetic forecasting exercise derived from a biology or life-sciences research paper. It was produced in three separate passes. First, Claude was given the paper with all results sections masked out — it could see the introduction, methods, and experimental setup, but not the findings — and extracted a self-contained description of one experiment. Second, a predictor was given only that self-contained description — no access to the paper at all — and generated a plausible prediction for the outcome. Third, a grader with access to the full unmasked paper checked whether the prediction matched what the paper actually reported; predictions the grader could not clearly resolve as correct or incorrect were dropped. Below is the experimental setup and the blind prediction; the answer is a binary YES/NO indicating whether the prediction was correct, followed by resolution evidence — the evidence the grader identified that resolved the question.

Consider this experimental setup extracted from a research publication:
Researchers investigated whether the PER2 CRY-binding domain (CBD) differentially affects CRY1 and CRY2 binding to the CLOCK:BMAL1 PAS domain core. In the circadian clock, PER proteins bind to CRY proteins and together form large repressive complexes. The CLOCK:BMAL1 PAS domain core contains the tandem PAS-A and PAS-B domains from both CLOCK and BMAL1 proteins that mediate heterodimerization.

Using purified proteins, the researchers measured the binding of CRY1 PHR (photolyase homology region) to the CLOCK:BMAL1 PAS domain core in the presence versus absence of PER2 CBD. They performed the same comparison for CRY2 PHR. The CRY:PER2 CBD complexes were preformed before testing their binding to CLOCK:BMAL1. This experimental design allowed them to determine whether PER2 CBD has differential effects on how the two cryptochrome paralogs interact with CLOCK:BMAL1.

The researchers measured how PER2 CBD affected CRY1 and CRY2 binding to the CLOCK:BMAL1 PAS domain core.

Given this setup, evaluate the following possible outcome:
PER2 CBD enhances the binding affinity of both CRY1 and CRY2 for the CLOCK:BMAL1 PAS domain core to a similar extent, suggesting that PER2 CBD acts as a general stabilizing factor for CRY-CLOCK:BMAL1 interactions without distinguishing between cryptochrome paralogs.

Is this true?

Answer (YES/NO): NO